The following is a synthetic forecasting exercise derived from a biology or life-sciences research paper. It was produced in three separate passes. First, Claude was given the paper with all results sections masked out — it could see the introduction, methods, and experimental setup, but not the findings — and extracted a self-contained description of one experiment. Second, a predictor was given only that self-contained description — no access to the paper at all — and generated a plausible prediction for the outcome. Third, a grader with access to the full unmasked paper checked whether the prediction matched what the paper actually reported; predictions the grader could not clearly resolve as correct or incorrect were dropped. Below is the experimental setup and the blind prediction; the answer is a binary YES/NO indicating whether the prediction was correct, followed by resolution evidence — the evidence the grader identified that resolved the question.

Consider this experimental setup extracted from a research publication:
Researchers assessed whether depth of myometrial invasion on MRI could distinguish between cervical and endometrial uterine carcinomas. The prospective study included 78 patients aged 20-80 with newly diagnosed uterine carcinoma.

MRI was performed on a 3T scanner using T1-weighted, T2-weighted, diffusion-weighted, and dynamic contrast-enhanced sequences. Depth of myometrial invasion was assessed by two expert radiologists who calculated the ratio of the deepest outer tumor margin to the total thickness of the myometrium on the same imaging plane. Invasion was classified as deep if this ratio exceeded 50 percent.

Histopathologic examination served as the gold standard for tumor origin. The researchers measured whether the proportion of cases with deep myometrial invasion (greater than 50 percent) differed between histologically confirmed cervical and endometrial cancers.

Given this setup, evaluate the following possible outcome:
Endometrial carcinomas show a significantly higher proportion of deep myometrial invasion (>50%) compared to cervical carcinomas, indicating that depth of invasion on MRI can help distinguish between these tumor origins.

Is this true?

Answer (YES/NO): YES